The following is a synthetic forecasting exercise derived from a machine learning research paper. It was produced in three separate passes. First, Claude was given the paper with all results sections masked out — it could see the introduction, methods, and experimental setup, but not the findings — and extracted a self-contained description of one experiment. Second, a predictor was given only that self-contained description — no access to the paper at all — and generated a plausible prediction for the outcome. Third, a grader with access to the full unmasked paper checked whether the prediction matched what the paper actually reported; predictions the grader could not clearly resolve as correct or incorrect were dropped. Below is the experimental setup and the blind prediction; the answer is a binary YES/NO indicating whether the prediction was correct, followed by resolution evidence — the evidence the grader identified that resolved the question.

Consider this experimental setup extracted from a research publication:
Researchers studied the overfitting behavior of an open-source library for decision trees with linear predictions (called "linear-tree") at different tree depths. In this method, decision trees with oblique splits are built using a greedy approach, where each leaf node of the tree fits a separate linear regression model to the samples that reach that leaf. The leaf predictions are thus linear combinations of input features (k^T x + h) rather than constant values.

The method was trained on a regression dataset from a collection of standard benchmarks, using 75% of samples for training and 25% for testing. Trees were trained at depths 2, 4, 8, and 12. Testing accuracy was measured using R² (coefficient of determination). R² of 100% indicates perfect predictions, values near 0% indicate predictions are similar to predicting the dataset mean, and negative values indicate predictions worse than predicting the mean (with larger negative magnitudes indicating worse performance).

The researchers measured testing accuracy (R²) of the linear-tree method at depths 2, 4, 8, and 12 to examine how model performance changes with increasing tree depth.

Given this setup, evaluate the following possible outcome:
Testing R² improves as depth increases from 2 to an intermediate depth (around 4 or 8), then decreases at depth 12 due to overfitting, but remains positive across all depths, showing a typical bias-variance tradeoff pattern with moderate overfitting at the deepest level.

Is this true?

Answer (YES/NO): NO